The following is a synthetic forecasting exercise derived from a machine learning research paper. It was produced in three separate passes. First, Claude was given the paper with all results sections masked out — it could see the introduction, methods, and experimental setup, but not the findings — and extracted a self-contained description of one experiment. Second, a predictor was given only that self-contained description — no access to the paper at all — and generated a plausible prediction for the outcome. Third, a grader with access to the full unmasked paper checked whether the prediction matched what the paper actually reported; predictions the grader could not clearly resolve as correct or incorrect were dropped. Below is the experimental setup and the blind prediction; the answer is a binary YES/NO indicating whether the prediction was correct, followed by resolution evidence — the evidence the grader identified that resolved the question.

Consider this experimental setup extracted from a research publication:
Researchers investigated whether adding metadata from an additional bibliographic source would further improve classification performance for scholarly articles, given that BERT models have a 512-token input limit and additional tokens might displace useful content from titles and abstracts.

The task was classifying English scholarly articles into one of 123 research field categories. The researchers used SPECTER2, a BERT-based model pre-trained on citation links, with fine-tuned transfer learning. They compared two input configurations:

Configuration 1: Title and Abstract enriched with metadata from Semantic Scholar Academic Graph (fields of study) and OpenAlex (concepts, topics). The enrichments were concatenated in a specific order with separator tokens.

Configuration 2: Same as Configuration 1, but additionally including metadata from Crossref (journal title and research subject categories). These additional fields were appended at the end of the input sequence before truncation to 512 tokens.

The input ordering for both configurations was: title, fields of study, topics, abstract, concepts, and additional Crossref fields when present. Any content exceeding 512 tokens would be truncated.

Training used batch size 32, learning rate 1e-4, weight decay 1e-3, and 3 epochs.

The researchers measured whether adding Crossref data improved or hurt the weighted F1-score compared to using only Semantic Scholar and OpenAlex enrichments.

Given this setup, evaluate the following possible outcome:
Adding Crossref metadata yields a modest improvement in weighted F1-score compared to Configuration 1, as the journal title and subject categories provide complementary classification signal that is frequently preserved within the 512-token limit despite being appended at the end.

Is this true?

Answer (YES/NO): YES